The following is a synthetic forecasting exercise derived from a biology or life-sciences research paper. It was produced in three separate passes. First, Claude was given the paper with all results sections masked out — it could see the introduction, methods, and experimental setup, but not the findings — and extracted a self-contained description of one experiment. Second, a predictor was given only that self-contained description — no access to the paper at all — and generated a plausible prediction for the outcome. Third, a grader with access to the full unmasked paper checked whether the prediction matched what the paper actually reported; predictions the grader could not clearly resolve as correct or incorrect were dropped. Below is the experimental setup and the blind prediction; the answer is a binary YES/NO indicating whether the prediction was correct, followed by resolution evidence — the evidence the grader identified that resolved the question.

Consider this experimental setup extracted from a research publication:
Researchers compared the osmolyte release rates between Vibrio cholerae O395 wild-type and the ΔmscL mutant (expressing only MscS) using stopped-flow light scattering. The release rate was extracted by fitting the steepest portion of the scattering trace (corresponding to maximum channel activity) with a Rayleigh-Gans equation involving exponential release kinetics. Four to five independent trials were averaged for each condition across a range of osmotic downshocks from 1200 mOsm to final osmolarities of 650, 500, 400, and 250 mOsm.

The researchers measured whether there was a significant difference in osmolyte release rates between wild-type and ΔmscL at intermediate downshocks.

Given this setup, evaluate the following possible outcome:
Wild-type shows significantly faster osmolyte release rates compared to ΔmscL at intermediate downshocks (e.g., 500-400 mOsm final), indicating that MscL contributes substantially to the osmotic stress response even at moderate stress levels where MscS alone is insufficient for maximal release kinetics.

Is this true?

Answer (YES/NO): NO